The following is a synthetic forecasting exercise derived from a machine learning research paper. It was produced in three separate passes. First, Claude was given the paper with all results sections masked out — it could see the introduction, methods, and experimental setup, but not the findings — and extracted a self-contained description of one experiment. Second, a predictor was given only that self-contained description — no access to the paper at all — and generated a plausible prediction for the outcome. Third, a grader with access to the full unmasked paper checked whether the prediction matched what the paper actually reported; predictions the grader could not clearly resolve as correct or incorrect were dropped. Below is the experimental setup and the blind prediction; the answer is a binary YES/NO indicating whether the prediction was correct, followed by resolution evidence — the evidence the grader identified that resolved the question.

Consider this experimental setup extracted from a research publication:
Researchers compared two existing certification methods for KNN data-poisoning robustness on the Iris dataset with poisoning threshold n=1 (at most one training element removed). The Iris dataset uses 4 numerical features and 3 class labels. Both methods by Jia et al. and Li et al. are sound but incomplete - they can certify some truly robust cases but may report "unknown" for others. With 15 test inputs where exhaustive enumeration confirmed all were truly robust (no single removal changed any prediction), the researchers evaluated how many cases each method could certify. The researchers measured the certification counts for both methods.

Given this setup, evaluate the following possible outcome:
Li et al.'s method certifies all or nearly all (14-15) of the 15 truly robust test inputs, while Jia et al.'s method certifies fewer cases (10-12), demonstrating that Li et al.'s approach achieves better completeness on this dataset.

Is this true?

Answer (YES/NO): NO